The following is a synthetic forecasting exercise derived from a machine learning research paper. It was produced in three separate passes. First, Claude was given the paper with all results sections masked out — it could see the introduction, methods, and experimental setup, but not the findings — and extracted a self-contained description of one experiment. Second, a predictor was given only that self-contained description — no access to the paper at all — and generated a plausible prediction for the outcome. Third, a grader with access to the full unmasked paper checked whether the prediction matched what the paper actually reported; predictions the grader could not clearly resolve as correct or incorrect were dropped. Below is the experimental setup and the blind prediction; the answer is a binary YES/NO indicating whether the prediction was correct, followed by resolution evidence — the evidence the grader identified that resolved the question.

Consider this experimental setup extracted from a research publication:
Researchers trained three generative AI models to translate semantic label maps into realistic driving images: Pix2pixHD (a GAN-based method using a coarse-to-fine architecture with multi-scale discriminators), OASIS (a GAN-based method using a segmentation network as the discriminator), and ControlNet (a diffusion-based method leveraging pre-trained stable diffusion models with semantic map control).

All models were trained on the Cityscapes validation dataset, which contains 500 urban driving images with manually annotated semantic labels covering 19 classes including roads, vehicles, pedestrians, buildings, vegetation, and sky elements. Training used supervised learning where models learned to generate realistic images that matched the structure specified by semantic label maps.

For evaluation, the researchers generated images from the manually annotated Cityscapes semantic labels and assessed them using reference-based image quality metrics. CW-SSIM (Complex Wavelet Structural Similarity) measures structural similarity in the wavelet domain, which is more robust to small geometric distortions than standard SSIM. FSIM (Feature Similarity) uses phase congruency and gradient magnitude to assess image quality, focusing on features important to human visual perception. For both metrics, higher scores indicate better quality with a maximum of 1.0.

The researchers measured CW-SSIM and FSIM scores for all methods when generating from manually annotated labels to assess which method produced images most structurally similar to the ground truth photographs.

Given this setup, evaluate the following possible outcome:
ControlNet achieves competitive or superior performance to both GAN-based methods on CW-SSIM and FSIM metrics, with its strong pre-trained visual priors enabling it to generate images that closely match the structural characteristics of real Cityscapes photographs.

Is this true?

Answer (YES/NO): NO